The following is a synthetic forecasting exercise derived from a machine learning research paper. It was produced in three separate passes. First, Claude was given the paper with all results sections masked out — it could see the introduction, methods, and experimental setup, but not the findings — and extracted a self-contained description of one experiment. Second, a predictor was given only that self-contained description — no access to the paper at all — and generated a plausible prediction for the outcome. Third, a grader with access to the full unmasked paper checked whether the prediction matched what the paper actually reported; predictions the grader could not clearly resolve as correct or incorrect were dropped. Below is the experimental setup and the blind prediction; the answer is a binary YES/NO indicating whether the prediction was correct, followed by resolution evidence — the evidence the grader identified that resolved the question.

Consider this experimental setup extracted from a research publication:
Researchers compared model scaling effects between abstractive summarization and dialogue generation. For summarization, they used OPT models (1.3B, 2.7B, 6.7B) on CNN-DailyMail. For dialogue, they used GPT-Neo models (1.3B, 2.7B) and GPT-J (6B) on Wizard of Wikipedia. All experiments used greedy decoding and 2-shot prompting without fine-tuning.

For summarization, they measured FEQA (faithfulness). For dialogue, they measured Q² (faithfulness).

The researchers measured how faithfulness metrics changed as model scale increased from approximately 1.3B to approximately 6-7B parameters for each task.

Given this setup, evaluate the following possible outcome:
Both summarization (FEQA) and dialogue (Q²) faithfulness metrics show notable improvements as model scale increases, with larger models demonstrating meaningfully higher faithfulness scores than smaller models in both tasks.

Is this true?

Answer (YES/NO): NO